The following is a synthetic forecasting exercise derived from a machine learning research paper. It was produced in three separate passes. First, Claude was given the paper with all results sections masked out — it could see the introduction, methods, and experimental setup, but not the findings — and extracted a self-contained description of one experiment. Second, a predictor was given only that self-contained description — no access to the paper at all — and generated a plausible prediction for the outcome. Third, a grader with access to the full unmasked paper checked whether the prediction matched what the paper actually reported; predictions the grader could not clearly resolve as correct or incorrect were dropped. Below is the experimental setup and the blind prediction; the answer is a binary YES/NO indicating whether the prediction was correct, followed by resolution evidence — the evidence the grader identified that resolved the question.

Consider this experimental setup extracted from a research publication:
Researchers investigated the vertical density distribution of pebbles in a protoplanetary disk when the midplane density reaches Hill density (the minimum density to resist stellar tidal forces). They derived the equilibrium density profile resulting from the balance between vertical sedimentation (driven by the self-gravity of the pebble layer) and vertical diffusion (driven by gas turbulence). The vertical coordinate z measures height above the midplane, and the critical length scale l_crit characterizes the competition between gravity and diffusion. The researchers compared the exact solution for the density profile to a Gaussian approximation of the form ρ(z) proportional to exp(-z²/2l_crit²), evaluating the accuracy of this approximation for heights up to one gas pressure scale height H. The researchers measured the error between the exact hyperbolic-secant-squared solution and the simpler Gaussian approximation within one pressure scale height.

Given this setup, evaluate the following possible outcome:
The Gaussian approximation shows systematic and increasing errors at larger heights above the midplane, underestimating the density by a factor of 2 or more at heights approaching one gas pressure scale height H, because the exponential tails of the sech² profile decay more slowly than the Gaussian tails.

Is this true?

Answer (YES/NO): NO